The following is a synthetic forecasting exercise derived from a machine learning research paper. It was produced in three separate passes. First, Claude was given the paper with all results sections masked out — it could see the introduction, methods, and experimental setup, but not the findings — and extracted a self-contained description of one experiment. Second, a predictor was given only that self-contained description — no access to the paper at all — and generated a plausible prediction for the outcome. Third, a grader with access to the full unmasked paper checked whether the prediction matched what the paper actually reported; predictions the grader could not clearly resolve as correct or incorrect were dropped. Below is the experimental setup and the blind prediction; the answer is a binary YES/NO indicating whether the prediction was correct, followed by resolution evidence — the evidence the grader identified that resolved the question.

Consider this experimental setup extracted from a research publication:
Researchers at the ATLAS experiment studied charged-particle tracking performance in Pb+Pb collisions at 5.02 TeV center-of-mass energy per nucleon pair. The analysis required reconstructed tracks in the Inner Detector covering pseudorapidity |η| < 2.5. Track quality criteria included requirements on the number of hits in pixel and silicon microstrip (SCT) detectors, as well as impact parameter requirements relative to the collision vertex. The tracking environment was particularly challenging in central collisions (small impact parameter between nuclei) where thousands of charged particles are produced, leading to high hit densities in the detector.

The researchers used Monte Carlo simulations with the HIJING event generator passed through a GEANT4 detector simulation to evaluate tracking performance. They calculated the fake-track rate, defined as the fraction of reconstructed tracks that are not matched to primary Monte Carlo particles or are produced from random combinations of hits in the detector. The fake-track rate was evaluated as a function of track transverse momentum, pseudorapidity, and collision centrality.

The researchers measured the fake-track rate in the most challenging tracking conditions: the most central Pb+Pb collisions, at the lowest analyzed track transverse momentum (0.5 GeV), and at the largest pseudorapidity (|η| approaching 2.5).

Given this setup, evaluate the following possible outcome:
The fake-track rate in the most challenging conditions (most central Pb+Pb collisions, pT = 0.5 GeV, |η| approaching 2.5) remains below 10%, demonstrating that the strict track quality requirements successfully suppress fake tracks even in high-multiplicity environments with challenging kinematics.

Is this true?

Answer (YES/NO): NO